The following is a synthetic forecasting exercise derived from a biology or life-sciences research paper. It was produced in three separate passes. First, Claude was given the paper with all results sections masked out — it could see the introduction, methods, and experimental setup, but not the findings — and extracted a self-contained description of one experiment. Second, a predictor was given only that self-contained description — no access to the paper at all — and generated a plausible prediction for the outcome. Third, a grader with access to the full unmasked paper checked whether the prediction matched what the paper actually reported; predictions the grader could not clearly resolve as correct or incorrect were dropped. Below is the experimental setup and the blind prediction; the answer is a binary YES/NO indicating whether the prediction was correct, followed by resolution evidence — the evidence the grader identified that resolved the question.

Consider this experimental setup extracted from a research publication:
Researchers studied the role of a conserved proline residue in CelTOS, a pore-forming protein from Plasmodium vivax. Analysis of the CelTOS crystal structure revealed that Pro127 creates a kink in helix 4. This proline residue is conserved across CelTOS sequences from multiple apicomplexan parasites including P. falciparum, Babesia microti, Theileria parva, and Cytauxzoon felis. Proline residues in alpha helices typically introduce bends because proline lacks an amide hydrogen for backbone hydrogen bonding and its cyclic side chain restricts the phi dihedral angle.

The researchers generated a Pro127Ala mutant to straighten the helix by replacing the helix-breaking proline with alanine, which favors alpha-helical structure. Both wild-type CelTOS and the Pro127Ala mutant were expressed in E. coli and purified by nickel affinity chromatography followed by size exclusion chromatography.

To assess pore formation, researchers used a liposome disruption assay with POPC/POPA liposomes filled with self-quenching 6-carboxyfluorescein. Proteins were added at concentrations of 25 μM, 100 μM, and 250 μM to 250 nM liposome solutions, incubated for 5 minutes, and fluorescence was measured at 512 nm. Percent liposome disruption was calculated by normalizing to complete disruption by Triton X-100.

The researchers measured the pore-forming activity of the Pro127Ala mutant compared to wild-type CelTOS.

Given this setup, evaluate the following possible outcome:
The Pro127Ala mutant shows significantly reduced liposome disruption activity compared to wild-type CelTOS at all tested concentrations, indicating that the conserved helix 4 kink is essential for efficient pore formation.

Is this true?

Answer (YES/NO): YES